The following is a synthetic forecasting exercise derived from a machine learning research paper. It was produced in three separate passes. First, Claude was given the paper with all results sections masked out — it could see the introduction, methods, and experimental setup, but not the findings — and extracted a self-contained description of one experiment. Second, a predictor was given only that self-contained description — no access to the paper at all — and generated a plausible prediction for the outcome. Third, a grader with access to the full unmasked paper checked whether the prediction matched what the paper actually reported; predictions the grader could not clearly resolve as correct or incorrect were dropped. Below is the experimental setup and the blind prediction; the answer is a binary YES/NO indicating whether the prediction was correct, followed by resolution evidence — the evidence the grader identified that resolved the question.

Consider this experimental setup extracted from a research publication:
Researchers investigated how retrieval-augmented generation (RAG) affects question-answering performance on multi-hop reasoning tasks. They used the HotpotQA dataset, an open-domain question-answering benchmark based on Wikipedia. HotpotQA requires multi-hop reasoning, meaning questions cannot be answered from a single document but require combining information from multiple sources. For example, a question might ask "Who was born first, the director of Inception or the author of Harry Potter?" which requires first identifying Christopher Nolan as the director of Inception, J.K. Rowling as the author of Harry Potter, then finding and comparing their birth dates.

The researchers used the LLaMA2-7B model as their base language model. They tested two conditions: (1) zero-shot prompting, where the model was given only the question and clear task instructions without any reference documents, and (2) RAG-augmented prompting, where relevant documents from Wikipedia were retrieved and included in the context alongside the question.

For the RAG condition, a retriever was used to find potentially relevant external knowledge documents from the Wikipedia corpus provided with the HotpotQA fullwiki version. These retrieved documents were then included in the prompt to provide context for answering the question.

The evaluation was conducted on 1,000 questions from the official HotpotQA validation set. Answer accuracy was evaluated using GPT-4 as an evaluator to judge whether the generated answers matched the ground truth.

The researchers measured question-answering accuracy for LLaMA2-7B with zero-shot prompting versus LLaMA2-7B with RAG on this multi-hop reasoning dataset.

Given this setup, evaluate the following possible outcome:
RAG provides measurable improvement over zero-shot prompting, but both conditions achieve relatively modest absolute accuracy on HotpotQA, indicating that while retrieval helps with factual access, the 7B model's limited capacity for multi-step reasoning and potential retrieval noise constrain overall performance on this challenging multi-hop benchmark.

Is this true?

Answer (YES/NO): NO